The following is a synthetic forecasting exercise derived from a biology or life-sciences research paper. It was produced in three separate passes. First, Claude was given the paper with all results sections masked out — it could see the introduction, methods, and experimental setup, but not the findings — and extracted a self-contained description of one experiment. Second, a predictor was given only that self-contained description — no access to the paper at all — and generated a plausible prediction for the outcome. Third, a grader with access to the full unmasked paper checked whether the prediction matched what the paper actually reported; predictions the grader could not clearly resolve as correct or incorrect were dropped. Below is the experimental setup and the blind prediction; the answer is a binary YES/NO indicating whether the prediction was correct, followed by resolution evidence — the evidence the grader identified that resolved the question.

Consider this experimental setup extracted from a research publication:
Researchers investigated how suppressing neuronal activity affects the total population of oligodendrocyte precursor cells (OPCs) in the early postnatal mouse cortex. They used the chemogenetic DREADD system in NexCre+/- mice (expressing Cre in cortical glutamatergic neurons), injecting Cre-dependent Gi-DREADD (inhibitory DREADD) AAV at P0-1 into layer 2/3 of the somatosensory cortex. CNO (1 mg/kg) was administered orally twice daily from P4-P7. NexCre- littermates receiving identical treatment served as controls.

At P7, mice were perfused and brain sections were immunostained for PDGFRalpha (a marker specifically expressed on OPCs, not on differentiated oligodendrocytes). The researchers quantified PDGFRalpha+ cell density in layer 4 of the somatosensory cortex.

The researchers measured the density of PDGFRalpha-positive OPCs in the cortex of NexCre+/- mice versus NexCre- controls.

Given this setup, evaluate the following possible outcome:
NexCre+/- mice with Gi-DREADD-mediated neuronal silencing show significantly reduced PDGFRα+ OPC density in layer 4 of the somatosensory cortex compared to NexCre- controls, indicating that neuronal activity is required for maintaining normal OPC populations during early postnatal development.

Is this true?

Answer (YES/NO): NO